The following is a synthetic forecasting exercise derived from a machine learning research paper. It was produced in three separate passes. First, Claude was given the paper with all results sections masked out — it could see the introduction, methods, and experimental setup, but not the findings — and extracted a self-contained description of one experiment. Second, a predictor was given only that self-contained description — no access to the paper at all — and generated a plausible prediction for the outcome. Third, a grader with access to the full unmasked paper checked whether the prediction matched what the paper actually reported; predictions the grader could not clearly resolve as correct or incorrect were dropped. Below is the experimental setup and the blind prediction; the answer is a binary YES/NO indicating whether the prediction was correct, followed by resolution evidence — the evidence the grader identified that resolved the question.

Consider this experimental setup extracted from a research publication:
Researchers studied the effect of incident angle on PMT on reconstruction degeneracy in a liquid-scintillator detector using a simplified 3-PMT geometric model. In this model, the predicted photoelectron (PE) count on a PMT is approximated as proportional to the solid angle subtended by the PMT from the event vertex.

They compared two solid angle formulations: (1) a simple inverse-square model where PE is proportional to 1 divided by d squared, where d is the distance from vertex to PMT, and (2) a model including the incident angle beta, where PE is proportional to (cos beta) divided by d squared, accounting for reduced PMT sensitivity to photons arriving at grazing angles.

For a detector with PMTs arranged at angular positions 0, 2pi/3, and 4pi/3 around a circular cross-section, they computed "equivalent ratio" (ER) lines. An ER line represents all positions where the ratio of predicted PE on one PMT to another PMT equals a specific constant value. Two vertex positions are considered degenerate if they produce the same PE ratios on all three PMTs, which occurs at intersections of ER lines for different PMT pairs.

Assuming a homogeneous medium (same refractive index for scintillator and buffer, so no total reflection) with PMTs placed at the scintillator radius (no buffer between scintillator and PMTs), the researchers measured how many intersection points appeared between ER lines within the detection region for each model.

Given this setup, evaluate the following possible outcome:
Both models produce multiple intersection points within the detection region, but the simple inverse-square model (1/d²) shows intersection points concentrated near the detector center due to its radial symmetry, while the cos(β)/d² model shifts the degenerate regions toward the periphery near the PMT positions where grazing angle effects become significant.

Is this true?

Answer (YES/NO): NO